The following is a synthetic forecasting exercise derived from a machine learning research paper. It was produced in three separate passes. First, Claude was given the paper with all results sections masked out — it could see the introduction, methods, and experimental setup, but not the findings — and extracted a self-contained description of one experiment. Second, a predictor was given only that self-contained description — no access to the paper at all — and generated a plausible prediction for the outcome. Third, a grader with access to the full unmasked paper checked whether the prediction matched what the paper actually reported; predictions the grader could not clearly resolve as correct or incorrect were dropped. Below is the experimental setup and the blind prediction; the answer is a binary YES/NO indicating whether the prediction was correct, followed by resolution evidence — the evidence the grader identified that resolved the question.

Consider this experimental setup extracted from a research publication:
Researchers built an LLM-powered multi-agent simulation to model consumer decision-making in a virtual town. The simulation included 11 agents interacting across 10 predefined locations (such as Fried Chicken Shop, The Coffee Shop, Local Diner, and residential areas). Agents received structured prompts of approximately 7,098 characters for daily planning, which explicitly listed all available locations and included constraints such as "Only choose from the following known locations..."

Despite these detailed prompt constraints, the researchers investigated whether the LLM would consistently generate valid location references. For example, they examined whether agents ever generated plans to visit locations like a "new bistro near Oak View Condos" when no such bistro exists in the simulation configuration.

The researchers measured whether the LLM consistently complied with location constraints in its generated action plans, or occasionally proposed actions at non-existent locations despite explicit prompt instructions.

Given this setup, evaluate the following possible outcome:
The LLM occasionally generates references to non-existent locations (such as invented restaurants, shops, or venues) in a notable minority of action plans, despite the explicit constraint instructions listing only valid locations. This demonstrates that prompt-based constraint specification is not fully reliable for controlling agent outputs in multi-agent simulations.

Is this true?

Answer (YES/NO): YES